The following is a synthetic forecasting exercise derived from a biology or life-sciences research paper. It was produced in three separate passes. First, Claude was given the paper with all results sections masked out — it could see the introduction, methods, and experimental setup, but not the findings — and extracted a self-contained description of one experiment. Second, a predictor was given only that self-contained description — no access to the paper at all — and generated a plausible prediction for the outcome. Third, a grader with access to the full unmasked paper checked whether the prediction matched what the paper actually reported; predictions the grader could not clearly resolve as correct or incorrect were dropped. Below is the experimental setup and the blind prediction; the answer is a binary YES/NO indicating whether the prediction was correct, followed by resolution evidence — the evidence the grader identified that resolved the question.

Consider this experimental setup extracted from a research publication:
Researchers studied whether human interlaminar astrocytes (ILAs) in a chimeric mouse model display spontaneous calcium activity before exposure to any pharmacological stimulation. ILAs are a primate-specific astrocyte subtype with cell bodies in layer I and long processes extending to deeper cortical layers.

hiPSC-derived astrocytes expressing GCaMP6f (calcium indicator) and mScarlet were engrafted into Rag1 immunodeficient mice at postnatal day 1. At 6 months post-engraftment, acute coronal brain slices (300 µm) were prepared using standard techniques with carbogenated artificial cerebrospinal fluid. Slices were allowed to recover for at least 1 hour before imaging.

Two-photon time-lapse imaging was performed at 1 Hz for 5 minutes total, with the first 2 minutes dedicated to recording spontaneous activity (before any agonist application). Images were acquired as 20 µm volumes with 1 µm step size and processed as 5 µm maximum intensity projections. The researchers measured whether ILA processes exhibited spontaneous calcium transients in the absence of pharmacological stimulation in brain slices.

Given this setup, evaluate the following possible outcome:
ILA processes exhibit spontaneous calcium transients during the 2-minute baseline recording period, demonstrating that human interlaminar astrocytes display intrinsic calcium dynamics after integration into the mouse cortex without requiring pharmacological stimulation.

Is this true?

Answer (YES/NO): NO